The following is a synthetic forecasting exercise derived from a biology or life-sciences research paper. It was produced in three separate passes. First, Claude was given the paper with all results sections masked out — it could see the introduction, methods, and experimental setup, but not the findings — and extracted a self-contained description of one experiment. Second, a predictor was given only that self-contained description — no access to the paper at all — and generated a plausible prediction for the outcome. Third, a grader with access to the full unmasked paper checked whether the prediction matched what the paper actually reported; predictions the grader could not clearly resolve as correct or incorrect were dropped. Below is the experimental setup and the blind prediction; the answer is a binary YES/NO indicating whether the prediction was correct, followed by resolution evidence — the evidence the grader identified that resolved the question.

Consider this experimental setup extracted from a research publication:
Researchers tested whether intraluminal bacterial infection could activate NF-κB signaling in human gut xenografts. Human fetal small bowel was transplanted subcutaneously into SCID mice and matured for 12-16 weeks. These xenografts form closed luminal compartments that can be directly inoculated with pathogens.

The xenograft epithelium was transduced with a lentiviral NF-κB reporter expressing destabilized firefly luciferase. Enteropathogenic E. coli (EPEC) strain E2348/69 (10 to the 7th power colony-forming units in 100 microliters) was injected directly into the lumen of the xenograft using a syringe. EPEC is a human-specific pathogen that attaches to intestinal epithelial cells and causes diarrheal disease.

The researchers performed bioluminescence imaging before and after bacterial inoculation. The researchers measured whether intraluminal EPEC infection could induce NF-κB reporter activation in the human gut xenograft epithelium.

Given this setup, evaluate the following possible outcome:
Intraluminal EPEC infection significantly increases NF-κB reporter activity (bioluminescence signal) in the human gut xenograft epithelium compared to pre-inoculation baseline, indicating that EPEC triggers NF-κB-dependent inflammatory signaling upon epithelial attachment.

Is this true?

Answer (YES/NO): YES